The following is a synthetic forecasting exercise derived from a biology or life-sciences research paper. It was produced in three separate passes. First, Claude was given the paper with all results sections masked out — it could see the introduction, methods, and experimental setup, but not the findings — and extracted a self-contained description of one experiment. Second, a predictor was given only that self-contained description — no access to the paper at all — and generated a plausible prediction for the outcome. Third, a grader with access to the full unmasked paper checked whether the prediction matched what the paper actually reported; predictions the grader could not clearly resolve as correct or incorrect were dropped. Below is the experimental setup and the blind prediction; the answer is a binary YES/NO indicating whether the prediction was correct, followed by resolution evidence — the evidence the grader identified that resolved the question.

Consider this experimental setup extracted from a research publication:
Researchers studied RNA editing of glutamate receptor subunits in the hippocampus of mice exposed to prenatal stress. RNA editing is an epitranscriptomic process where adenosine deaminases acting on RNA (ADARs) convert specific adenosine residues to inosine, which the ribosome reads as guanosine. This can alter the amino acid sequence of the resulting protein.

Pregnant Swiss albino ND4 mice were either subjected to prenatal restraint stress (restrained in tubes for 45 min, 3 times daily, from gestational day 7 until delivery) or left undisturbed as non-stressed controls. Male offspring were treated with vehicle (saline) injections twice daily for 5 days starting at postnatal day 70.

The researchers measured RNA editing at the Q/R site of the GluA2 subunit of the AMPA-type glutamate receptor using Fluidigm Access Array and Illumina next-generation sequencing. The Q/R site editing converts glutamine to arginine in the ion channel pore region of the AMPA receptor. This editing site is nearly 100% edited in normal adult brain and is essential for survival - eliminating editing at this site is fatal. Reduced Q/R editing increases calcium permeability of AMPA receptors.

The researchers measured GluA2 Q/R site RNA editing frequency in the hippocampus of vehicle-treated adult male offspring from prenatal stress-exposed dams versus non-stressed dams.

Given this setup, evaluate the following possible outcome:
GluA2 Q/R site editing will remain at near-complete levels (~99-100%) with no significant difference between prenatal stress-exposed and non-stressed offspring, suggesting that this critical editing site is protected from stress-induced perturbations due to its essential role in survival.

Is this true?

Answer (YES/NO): YES